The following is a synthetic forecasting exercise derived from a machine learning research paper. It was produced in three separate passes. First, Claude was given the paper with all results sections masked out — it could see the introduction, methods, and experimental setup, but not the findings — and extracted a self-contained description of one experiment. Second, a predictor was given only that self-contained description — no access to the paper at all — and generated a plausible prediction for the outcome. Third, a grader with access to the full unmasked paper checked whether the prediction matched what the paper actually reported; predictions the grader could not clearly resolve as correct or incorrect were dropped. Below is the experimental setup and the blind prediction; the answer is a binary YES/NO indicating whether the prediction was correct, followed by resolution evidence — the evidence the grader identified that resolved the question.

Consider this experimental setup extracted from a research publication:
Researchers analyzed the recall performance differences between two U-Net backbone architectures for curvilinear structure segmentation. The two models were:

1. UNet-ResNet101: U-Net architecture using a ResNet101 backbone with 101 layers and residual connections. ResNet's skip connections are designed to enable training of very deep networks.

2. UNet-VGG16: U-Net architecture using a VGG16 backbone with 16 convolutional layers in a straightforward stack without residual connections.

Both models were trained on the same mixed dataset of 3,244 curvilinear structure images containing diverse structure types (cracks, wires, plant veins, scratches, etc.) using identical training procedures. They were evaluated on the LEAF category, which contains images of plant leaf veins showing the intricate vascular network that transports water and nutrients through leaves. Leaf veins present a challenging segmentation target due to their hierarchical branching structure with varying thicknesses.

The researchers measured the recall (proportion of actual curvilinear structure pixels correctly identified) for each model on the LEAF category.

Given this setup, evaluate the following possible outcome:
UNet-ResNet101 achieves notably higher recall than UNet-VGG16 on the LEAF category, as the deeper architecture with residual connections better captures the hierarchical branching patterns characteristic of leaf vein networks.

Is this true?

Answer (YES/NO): NO